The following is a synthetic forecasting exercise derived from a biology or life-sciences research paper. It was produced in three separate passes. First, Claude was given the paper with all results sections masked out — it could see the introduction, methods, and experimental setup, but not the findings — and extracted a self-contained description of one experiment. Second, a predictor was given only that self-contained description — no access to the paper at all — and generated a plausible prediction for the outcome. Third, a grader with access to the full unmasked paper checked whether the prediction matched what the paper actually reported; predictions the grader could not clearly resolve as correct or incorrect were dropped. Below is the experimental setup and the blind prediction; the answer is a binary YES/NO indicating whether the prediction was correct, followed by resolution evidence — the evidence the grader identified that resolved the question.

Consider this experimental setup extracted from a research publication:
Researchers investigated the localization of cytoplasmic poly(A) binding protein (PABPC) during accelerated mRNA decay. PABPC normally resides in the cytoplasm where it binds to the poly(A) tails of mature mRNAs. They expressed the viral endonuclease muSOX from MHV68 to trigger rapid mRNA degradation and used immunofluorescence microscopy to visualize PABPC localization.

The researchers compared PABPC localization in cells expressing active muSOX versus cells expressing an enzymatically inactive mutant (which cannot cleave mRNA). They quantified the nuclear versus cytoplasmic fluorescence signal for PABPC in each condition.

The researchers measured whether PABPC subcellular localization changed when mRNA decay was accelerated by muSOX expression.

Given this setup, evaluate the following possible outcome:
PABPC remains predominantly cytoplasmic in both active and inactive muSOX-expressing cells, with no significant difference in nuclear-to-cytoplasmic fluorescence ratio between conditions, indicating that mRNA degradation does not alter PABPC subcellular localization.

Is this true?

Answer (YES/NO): NO